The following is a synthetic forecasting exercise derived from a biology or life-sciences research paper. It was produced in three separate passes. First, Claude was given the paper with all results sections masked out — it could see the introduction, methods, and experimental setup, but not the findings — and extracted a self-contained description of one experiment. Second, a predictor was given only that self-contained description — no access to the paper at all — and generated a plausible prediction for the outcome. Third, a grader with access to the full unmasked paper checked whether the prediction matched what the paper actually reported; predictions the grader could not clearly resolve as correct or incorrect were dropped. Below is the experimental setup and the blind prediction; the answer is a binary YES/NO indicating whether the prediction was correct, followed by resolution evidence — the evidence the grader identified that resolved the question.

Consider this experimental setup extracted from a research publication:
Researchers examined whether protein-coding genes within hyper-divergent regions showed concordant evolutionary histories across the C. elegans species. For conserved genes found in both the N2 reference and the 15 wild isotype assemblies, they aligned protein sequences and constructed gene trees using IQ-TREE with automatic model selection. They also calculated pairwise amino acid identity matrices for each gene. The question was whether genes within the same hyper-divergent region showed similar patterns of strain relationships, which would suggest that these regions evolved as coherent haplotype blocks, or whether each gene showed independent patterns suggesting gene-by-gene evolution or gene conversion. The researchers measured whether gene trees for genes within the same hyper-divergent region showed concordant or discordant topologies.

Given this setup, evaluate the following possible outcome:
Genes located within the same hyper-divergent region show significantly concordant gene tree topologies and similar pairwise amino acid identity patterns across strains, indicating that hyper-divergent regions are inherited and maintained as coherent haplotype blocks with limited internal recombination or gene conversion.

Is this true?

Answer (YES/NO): YES